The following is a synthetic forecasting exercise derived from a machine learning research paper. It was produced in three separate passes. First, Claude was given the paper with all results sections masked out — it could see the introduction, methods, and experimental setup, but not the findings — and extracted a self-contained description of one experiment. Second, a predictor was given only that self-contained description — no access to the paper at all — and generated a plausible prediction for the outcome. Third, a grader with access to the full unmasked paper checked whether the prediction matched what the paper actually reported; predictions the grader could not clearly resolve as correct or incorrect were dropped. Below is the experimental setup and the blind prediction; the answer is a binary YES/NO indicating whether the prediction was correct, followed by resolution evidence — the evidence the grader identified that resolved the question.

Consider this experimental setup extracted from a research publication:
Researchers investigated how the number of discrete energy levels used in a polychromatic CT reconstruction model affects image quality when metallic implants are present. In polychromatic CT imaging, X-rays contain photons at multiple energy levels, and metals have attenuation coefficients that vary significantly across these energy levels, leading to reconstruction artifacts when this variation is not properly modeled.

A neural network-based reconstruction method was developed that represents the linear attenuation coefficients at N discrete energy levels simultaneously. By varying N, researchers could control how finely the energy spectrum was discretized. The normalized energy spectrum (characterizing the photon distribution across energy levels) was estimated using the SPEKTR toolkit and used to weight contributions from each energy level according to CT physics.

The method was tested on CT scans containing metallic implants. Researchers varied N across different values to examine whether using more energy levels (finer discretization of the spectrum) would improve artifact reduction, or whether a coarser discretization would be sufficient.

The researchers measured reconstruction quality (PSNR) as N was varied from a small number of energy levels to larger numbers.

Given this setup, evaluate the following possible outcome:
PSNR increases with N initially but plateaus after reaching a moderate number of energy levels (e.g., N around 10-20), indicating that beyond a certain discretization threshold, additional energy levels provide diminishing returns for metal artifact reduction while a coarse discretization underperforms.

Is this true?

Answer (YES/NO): NO